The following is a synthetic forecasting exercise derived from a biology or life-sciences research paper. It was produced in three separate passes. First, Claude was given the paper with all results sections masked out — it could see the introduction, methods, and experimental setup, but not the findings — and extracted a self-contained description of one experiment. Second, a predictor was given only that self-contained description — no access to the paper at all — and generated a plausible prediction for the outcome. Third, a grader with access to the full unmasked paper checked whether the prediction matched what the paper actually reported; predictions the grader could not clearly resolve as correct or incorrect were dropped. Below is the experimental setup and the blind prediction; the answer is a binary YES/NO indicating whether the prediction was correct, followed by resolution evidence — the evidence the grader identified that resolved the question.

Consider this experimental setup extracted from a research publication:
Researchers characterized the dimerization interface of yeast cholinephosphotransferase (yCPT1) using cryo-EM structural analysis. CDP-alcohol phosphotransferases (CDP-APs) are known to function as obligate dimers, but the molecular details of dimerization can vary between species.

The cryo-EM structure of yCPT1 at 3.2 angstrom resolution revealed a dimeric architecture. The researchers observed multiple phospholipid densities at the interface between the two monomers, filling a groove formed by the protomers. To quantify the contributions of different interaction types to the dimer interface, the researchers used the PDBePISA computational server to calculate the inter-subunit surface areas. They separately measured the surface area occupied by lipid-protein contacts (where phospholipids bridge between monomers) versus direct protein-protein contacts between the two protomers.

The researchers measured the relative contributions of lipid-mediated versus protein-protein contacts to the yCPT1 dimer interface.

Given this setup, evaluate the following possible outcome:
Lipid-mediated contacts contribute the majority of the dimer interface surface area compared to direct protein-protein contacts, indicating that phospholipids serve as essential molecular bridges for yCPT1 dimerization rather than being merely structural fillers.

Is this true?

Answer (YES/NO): NO